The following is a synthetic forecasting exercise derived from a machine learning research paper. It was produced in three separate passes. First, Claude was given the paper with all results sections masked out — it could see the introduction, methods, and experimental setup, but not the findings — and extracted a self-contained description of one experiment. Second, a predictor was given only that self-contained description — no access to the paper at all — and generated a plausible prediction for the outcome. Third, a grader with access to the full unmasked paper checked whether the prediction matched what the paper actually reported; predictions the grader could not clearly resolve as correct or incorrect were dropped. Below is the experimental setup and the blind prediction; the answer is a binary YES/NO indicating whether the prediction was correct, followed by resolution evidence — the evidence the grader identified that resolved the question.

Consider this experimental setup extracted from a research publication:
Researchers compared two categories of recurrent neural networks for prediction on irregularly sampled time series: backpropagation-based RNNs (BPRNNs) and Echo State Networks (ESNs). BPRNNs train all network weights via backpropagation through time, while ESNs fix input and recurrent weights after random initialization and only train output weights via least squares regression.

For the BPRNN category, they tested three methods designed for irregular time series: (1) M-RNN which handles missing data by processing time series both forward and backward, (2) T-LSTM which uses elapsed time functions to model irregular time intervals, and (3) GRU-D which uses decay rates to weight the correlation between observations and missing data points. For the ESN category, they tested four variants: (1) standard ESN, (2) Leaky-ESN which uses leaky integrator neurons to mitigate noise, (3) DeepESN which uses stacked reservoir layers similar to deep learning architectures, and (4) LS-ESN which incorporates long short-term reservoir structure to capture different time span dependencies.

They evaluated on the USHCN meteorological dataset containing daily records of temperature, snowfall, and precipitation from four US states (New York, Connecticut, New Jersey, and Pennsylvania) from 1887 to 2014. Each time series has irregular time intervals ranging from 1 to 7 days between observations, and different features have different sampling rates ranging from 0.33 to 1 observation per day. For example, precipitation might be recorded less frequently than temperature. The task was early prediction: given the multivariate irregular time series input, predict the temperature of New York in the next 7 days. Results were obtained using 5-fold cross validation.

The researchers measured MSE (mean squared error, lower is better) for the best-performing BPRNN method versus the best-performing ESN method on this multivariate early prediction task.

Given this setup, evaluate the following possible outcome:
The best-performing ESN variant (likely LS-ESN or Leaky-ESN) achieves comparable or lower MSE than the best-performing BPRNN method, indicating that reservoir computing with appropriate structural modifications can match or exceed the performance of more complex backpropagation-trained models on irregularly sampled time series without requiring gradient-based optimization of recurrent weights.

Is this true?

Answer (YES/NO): NO